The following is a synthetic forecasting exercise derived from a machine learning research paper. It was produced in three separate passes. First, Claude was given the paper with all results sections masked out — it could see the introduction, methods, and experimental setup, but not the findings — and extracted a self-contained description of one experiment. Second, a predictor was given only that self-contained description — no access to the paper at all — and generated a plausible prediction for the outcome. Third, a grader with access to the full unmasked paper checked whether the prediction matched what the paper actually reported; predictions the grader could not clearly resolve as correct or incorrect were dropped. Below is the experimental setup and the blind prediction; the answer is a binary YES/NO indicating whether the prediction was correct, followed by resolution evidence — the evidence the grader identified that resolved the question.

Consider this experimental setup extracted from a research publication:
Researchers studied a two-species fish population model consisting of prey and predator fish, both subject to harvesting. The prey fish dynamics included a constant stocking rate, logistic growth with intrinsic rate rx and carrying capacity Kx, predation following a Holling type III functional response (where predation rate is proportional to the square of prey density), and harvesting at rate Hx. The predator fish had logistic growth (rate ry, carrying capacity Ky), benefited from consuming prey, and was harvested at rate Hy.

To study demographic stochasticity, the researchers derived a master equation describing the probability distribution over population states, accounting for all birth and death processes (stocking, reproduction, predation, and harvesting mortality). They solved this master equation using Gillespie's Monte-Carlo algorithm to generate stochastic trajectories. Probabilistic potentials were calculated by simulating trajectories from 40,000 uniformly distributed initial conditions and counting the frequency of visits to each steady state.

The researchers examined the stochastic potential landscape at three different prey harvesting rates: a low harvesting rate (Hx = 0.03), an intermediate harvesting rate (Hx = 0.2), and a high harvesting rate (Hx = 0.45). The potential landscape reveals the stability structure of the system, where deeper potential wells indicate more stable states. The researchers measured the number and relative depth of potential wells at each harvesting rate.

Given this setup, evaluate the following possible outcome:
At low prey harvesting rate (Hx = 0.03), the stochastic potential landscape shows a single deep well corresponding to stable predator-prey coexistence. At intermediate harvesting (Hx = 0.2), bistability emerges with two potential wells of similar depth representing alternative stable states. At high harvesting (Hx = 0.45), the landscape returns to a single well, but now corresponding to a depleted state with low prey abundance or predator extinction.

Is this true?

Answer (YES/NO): NO